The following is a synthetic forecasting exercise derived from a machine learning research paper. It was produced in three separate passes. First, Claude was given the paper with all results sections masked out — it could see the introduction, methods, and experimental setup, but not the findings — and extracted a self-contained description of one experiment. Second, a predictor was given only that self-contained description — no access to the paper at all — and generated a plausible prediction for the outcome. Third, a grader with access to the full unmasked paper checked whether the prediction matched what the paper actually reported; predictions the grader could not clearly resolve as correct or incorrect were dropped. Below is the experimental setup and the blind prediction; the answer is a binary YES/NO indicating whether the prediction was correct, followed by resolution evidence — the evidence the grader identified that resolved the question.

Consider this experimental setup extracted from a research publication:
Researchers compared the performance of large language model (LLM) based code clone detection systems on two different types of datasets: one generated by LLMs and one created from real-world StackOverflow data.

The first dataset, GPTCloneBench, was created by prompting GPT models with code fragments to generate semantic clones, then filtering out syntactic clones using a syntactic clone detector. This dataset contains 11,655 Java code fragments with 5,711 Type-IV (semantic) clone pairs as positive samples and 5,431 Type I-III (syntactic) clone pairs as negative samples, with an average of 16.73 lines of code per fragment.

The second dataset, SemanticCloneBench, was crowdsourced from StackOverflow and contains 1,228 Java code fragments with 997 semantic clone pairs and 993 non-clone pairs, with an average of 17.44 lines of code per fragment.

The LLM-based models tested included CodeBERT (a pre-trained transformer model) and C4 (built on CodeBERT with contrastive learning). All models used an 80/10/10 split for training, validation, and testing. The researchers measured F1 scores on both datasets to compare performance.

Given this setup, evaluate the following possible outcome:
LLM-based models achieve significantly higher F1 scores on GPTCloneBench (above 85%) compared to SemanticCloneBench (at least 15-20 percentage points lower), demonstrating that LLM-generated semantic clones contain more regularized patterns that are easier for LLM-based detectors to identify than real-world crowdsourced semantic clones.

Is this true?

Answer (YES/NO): NO